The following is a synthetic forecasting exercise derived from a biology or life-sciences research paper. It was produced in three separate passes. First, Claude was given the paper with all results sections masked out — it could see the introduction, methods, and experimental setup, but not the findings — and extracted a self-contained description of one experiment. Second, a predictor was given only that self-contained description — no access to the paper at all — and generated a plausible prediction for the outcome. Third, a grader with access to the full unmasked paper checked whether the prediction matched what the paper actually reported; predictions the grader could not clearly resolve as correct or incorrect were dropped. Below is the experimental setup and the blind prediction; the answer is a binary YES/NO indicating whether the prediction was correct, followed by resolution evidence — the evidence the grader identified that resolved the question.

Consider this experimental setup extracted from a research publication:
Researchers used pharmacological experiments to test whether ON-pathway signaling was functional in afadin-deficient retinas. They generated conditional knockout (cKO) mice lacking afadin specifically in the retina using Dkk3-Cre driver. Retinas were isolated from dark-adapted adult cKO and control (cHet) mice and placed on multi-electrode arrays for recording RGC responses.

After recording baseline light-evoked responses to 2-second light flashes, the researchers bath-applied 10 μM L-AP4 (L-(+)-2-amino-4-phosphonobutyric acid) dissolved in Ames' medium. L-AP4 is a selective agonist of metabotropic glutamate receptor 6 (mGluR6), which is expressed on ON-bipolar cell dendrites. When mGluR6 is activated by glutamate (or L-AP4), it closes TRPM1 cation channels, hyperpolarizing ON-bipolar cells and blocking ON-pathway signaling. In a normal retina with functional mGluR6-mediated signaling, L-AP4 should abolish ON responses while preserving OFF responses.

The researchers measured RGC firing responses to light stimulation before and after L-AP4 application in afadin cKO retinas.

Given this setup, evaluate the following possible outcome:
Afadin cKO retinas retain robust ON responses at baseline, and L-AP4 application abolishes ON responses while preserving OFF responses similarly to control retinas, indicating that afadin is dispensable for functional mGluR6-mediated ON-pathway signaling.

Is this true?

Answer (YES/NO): NO